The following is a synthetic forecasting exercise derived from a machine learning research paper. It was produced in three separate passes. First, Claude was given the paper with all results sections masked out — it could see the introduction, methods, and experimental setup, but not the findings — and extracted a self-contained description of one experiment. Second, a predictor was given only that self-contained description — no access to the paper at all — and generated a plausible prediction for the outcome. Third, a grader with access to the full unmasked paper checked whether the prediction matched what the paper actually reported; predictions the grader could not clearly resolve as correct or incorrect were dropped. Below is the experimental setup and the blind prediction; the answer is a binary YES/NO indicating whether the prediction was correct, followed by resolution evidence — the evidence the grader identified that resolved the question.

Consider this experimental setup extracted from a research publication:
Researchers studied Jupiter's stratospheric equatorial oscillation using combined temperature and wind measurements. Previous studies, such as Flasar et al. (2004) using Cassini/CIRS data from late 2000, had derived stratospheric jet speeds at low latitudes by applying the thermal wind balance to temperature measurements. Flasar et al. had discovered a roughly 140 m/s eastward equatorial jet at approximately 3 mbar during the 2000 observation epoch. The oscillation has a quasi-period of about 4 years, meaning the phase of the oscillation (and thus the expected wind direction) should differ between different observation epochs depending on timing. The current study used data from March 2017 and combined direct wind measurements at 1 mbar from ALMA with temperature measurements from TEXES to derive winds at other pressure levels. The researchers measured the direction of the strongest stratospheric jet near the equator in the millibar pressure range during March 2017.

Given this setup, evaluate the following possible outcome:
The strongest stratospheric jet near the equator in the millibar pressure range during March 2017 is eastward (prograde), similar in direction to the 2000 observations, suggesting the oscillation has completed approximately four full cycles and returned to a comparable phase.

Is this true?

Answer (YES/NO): NO